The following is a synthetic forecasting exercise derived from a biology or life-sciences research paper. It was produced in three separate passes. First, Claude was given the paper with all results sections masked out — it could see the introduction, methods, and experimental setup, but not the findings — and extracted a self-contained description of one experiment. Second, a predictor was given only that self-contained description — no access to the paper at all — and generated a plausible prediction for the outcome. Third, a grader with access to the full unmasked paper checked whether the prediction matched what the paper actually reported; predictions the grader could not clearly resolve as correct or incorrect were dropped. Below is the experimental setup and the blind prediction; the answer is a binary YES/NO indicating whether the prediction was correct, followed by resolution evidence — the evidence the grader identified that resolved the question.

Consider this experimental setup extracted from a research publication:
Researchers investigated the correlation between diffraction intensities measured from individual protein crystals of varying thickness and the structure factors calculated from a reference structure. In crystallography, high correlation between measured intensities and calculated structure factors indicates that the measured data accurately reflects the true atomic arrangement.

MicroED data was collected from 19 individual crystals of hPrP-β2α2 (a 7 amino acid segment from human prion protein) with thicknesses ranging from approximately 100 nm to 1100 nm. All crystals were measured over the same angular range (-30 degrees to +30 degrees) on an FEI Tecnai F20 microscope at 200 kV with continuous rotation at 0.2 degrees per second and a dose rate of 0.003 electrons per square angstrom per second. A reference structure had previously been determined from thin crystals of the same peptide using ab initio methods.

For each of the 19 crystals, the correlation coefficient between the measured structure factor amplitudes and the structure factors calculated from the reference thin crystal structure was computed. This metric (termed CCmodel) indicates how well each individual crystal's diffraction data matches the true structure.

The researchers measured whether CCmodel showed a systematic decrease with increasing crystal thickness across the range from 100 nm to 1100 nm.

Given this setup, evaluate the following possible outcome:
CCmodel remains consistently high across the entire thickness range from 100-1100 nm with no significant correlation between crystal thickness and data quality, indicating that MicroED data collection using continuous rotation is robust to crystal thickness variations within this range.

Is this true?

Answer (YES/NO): YES